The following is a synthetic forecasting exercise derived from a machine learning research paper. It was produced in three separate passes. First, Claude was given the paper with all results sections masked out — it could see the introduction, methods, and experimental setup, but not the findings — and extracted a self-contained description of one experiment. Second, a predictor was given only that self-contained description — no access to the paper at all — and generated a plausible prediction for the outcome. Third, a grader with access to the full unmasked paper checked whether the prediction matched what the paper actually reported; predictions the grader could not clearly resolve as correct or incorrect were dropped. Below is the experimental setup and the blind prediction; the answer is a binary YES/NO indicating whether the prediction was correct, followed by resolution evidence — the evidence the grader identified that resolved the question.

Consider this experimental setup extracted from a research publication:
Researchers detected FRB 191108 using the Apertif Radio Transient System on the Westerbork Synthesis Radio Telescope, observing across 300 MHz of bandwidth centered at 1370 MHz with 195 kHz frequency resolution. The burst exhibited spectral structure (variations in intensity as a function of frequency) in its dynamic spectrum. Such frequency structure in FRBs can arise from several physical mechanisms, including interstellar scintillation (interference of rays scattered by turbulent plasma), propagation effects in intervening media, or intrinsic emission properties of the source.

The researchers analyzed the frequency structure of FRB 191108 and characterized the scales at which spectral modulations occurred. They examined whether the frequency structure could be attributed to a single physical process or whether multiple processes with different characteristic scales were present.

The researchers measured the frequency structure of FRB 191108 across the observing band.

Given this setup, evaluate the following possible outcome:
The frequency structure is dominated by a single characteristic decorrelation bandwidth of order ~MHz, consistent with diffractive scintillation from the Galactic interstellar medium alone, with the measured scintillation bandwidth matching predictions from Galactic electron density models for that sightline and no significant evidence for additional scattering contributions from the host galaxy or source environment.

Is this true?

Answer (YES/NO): NO